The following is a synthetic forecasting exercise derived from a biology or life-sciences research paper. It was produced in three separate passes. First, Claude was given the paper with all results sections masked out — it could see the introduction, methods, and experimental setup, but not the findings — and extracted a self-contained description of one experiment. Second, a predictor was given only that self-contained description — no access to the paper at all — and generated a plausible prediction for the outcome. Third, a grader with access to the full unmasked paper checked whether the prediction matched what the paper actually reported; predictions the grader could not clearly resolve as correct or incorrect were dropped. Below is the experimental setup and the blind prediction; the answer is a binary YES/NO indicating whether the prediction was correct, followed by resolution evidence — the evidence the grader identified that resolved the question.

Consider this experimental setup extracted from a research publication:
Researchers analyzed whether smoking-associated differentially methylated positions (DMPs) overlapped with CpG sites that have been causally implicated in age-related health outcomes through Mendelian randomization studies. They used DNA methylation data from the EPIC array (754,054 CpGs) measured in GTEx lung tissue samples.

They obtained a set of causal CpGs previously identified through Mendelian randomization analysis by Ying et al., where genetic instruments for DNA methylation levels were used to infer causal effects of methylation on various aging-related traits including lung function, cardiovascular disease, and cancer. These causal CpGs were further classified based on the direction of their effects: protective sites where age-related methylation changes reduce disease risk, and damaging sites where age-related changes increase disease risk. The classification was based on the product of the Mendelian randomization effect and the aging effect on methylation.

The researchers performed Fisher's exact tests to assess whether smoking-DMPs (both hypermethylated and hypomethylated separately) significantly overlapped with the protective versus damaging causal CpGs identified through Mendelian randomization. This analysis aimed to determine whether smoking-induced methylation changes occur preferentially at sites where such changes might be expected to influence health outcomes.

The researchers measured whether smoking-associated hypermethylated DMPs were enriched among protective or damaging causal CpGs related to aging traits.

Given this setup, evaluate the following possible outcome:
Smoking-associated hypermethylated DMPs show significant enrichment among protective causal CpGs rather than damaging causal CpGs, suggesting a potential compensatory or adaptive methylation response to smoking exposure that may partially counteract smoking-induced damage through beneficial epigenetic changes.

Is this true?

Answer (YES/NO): NO